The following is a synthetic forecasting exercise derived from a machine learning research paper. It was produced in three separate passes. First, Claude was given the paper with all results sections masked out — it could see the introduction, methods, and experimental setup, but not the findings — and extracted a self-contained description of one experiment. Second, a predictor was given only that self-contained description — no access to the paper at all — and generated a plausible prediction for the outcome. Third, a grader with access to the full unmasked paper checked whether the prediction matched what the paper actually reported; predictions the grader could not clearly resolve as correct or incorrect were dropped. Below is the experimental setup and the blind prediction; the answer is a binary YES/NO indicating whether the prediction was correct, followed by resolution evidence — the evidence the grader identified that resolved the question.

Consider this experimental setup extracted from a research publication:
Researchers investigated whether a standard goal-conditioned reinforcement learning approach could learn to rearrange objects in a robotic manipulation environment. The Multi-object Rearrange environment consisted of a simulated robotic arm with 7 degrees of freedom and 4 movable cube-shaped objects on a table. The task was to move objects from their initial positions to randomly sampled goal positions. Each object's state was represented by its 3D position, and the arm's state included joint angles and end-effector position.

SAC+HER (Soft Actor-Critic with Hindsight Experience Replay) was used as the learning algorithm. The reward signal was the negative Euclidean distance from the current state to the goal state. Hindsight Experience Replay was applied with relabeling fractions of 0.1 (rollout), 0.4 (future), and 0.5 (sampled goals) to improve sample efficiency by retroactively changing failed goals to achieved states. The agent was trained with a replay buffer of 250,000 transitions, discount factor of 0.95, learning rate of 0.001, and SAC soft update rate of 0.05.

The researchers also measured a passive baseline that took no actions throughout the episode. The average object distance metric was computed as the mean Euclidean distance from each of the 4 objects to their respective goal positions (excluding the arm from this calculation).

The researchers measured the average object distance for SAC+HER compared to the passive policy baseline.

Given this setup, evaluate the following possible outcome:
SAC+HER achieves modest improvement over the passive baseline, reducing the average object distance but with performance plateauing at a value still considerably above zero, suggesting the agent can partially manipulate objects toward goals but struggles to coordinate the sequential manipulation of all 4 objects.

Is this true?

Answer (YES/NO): NO